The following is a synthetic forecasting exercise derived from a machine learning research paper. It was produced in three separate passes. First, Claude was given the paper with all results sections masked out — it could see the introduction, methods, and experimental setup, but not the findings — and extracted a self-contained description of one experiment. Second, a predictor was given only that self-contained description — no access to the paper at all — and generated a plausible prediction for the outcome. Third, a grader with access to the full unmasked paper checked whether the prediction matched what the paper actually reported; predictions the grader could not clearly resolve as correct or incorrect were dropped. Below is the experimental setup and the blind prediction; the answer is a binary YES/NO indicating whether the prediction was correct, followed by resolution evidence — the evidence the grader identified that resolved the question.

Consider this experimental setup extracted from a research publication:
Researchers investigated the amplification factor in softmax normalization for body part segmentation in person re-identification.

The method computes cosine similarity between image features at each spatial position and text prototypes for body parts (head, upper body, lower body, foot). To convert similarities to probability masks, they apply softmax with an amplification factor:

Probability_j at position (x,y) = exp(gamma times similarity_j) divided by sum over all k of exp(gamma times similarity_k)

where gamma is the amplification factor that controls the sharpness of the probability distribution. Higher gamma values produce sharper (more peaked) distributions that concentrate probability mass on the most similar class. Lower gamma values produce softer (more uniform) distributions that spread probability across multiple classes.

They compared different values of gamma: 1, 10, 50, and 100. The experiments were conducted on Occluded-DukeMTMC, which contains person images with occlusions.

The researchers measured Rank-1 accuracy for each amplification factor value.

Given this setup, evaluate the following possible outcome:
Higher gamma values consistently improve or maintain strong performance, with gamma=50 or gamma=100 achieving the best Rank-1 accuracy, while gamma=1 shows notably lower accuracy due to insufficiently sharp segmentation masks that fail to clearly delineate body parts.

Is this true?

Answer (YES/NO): NO